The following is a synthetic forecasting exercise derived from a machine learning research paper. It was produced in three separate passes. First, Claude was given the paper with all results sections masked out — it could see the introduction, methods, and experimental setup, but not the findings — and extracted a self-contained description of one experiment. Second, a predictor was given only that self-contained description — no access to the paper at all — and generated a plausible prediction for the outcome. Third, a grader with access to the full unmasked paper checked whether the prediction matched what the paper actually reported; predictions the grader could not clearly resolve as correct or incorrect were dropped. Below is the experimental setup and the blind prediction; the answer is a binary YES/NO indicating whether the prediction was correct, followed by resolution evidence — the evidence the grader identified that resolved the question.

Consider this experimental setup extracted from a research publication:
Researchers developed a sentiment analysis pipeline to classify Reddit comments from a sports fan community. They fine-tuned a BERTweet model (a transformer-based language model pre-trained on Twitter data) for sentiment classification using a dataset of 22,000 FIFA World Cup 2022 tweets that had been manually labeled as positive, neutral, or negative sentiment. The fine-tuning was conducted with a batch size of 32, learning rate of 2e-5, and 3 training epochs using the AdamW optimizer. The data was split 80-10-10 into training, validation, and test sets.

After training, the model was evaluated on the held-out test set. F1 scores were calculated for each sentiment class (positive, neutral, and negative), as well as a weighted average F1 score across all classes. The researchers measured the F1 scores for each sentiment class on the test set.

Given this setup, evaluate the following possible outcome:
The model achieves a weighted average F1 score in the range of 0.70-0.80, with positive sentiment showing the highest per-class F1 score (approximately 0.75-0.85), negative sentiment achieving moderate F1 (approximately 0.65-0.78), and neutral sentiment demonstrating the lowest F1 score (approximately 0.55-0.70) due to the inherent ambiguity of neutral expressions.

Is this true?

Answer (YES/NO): NO